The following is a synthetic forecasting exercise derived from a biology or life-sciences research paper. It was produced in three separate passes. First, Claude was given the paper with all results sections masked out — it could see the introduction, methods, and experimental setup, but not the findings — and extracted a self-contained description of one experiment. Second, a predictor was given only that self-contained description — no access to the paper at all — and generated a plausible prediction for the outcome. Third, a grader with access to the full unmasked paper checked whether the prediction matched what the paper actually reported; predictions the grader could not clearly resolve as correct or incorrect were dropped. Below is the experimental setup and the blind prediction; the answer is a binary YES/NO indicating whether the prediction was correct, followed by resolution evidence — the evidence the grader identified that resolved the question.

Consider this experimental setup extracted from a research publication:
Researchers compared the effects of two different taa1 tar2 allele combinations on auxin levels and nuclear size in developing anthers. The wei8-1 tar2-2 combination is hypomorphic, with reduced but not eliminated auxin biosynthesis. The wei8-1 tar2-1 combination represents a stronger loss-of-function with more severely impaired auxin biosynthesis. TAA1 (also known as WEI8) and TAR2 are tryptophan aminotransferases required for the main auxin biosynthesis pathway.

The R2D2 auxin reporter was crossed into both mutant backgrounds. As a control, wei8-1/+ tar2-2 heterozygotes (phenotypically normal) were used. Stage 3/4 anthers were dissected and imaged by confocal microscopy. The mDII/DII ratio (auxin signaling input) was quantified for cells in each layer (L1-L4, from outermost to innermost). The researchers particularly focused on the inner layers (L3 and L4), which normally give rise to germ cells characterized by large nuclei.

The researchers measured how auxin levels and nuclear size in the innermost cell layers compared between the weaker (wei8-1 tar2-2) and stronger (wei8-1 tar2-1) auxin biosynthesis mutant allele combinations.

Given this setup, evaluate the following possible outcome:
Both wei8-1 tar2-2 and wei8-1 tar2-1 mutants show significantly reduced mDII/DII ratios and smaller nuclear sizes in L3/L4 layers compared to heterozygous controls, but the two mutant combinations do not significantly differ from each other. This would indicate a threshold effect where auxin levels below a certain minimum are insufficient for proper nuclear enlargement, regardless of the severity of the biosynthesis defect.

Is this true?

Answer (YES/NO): NO